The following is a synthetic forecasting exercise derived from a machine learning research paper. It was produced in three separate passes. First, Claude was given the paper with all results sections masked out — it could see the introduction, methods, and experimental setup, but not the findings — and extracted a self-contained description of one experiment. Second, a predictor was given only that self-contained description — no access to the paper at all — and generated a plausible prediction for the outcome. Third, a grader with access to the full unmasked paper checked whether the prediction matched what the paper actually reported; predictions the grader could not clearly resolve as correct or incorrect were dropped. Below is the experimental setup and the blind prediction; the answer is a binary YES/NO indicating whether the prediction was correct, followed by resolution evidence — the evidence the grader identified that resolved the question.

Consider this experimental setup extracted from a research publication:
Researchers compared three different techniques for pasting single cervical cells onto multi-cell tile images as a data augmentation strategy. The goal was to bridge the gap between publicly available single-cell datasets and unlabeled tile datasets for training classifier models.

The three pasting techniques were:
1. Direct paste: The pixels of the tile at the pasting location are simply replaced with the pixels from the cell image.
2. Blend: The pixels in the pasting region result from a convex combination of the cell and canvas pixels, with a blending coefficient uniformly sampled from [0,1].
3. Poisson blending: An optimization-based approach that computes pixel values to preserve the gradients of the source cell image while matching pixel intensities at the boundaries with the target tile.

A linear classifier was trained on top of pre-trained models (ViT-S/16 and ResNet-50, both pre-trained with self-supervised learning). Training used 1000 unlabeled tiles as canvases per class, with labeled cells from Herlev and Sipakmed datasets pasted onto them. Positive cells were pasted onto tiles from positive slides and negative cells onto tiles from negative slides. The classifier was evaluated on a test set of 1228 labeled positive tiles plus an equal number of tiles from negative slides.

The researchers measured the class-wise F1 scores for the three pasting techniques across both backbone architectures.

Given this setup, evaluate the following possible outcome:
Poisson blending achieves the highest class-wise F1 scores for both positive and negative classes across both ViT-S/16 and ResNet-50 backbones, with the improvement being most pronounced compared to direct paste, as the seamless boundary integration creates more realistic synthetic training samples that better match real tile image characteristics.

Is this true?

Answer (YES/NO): NO